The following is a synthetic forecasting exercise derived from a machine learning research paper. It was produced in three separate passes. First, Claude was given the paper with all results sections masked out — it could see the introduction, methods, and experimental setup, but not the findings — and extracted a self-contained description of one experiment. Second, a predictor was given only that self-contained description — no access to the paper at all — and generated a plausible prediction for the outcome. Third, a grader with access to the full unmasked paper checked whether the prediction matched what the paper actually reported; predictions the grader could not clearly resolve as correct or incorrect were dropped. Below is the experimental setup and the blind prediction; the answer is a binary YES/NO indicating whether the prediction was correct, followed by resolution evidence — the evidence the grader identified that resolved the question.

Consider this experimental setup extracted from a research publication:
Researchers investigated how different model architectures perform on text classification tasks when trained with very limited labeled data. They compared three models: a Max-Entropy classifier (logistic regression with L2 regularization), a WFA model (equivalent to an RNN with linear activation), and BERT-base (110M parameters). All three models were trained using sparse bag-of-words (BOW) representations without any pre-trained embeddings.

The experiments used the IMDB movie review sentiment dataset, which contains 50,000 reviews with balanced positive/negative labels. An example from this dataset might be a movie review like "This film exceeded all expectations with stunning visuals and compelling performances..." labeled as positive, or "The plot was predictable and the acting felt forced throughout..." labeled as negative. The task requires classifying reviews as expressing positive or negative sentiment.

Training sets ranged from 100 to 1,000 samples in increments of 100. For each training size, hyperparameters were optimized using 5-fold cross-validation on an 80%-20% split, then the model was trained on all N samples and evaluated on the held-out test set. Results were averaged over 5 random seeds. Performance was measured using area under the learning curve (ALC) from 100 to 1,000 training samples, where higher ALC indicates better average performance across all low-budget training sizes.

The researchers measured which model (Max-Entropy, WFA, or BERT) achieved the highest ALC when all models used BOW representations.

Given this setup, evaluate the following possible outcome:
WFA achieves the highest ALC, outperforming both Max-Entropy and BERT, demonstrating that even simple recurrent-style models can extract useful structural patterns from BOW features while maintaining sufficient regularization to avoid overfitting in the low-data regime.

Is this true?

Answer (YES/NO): NO